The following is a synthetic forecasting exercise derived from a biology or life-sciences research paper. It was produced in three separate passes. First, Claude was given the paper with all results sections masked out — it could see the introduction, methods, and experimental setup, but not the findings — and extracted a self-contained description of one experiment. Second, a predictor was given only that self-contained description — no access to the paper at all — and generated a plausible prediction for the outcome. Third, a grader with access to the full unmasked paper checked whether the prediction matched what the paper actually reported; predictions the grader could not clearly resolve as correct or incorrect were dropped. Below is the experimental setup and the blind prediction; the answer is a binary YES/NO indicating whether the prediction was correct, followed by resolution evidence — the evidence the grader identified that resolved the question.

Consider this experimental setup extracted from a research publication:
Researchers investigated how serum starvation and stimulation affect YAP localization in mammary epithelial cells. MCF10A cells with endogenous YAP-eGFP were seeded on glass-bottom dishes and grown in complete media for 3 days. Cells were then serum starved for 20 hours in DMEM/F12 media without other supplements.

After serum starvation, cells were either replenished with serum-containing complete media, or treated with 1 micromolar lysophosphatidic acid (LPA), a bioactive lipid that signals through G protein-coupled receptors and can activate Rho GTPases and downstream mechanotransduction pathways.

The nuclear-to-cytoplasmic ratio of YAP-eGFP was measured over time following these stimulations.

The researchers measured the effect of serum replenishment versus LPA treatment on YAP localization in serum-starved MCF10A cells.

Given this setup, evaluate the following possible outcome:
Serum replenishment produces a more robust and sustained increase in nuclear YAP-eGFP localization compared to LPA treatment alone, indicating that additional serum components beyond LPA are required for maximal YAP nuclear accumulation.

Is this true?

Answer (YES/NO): NO